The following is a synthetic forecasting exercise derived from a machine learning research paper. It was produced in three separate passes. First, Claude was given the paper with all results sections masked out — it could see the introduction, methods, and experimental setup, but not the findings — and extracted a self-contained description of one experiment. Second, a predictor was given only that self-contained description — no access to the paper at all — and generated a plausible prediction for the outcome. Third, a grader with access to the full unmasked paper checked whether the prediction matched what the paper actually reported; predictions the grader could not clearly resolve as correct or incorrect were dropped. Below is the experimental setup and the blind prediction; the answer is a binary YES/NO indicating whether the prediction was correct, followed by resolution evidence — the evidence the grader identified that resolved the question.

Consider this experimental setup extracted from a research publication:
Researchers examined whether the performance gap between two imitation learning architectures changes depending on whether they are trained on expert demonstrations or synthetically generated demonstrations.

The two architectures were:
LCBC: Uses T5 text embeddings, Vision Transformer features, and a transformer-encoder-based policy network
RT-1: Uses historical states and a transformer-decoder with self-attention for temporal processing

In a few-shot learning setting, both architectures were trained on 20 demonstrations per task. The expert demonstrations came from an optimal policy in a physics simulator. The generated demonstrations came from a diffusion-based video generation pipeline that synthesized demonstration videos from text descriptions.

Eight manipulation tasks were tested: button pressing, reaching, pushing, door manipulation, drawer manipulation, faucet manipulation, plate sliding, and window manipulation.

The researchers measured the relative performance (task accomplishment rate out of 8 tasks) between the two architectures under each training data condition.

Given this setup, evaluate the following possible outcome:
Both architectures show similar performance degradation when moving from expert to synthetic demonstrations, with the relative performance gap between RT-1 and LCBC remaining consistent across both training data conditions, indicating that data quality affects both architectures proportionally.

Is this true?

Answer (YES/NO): NO